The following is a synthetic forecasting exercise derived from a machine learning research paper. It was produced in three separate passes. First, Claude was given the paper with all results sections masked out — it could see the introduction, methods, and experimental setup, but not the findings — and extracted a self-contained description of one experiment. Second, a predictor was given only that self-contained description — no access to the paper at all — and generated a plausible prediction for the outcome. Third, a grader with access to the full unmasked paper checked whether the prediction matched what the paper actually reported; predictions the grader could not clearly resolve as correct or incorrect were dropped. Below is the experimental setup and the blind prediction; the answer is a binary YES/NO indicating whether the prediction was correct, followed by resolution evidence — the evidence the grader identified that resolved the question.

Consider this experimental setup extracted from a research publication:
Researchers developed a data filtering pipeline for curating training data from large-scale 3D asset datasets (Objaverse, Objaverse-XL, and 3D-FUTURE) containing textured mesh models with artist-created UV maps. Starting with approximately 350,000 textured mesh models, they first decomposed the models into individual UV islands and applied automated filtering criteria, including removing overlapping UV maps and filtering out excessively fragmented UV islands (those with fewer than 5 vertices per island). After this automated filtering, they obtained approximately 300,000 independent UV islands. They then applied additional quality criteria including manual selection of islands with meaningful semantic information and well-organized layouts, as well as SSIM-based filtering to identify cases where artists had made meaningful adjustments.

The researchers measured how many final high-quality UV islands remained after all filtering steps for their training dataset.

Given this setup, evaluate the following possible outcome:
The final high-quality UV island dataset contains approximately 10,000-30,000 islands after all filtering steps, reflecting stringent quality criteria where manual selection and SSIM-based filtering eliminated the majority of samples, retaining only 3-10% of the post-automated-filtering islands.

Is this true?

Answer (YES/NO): NO